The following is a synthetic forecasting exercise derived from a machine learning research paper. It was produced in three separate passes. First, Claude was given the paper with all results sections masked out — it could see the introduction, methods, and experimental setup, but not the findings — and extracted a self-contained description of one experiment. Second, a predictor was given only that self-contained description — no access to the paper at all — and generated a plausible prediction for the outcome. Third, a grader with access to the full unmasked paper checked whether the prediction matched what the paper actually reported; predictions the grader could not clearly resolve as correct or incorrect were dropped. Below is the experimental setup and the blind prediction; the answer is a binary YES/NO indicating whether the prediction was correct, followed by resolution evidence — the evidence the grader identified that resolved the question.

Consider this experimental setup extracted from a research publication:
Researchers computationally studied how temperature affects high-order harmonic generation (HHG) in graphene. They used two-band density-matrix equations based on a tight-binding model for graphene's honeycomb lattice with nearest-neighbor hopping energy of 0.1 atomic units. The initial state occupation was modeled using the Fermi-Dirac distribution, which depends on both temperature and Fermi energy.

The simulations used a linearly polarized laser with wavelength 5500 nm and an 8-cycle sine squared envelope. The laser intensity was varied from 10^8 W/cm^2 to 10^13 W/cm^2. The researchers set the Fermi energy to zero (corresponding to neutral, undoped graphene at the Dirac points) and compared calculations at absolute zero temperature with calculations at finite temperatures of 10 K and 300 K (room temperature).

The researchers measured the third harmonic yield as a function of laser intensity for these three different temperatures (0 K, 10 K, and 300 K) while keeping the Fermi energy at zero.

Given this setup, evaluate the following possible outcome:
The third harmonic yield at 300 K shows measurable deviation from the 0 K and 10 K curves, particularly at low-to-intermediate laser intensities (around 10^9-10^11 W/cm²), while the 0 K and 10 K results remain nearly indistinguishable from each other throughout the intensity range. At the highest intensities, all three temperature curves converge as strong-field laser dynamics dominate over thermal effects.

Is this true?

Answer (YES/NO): NO